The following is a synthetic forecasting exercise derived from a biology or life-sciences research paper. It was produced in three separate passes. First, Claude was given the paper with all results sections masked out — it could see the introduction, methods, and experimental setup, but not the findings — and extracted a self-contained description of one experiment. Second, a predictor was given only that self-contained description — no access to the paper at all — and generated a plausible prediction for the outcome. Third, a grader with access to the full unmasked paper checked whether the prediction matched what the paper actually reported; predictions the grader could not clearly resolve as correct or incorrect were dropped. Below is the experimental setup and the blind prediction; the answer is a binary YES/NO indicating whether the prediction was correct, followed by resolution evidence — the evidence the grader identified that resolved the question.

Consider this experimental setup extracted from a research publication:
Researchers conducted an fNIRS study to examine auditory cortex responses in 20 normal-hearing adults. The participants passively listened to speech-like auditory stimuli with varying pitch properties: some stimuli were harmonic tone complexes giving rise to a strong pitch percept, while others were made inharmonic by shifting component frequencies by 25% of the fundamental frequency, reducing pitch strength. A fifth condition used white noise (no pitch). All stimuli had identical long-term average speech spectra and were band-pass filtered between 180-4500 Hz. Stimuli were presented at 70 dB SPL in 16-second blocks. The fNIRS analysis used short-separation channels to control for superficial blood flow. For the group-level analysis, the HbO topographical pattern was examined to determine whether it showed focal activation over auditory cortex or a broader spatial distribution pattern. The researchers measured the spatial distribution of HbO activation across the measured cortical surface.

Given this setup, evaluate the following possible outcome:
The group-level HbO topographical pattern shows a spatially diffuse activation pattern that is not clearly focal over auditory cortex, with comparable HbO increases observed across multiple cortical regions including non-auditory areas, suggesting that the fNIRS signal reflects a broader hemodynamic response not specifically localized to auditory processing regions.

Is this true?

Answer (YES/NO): NO